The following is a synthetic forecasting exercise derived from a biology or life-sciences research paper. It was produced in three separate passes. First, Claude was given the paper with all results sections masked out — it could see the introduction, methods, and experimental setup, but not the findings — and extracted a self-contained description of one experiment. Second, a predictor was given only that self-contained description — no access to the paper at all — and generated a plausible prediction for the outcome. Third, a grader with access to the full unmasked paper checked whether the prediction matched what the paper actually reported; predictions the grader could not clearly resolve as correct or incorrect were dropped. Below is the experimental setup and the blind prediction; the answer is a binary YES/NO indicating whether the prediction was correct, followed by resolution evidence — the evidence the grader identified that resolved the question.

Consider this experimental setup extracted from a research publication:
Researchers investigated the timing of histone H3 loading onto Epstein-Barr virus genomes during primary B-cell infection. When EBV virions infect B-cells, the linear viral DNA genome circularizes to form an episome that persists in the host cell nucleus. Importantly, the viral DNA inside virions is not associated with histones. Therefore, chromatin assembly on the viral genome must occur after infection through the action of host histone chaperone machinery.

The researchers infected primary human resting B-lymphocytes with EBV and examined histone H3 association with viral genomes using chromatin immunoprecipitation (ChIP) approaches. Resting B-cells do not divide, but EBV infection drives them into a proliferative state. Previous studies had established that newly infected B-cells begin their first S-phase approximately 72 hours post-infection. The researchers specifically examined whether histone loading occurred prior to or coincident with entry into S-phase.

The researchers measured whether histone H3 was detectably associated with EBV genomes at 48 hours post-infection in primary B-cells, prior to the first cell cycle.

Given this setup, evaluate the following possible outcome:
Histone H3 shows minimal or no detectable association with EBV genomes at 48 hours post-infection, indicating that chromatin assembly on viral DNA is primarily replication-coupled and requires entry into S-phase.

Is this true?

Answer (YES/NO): NO